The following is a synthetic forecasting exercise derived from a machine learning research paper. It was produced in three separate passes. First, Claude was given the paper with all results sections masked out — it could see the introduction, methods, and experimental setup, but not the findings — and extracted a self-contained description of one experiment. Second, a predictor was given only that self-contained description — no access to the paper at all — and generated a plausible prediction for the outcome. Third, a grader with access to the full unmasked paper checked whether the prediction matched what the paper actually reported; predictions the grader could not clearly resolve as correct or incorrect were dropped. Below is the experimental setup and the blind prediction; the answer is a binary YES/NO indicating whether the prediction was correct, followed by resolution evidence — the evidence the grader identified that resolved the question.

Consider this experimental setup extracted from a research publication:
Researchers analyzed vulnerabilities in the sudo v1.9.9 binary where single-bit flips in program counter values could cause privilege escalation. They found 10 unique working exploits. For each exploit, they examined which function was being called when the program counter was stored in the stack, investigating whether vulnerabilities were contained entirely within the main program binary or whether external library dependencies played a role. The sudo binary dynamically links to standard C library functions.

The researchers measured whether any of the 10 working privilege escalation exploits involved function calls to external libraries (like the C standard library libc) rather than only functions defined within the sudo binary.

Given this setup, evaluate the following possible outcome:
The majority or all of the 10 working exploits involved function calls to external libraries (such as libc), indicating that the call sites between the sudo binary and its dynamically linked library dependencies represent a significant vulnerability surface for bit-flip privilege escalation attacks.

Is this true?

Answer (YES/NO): NO